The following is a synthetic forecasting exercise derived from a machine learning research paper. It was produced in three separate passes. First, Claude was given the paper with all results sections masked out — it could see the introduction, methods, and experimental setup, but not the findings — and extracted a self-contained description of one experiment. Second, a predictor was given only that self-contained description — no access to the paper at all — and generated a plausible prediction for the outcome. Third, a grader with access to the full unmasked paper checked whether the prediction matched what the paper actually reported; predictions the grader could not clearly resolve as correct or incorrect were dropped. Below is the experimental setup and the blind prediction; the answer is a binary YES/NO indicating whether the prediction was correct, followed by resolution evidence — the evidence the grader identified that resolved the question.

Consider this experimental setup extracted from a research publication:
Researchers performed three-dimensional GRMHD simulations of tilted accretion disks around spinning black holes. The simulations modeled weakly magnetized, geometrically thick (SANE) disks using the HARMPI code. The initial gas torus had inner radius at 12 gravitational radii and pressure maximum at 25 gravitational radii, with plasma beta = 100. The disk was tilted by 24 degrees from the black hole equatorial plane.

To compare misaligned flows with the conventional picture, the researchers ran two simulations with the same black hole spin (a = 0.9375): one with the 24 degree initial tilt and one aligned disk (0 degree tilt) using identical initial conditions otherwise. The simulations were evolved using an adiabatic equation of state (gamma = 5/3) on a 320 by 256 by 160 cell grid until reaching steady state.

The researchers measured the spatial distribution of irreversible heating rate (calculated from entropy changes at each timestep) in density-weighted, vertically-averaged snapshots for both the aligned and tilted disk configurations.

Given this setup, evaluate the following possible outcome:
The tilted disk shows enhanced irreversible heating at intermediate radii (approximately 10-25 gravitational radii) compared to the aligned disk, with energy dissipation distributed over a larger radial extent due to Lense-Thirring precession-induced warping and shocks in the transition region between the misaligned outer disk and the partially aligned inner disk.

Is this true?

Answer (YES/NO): NO